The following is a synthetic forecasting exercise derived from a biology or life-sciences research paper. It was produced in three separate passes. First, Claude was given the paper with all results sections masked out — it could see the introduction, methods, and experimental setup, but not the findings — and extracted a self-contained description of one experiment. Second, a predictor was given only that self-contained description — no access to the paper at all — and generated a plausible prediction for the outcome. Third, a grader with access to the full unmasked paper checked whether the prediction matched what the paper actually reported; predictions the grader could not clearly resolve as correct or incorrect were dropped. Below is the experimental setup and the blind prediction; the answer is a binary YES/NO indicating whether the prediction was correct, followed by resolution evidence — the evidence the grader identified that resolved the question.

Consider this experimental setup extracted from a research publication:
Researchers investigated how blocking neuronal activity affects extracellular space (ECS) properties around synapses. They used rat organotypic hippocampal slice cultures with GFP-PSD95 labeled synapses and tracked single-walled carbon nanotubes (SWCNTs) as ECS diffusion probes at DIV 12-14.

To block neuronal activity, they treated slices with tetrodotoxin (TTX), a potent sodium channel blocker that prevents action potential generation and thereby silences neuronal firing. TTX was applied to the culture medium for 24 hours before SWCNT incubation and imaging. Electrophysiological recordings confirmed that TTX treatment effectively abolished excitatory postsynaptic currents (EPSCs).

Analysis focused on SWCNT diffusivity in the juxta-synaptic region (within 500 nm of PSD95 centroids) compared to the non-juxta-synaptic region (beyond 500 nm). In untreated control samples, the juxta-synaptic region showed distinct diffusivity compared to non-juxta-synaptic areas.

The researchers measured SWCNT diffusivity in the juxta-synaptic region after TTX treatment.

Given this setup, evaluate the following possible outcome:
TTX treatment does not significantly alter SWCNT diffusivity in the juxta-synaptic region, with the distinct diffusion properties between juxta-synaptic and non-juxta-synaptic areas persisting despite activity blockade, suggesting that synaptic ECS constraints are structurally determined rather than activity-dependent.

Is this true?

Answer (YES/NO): NO